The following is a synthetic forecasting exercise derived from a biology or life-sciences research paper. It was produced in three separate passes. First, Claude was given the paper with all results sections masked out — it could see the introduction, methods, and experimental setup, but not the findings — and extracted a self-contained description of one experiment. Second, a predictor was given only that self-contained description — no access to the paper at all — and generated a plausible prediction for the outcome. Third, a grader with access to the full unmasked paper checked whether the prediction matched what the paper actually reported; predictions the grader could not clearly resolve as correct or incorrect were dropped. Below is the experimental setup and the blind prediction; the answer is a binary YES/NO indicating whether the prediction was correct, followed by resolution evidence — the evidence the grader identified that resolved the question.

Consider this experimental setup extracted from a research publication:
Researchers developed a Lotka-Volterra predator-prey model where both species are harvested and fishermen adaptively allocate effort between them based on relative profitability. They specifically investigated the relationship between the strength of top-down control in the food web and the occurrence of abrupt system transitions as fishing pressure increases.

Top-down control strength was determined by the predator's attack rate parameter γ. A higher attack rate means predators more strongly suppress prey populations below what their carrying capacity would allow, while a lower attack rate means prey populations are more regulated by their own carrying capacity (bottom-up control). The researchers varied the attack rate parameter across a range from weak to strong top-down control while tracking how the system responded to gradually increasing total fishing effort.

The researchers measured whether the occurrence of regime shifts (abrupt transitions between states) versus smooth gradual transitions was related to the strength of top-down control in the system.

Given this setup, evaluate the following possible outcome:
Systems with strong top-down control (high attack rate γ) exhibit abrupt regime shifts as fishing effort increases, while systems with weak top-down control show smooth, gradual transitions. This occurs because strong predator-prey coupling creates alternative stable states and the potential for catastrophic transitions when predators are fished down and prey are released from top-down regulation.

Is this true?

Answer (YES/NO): YES